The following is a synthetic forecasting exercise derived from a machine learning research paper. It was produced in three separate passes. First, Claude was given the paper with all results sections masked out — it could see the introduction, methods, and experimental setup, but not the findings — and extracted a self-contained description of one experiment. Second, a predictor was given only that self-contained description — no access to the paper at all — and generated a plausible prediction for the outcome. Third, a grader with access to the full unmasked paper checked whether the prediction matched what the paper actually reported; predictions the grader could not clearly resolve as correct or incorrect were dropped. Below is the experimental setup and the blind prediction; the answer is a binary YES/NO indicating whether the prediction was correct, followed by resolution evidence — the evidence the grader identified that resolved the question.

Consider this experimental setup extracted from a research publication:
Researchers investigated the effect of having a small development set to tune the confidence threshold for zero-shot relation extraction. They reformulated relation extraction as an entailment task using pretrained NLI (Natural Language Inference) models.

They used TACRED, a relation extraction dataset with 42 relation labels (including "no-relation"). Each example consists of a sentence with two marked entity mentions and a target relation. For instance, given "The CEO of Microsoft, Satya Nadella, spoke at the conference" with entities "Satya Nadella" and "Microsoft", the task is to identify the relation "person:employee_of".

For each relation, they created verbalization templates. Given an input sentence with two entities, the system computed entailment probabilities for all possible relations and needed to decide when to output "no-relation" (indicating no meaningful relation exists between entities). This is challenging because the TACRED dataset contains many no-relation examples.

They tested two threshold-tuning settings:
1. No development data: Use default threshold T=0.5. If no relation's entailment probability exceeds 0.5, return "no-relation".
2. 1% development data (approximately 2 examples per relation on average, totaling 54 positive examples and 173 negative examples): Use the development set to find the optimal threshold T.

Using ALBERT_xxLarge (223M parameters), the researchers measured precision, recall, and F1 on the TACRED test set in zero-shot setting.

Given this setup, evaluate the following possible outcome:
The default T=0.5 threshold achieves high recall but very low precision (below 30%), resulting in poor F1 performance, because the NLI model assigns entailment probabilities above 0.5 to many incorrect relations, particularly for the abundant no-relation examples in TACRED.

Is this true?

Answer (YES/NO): NO